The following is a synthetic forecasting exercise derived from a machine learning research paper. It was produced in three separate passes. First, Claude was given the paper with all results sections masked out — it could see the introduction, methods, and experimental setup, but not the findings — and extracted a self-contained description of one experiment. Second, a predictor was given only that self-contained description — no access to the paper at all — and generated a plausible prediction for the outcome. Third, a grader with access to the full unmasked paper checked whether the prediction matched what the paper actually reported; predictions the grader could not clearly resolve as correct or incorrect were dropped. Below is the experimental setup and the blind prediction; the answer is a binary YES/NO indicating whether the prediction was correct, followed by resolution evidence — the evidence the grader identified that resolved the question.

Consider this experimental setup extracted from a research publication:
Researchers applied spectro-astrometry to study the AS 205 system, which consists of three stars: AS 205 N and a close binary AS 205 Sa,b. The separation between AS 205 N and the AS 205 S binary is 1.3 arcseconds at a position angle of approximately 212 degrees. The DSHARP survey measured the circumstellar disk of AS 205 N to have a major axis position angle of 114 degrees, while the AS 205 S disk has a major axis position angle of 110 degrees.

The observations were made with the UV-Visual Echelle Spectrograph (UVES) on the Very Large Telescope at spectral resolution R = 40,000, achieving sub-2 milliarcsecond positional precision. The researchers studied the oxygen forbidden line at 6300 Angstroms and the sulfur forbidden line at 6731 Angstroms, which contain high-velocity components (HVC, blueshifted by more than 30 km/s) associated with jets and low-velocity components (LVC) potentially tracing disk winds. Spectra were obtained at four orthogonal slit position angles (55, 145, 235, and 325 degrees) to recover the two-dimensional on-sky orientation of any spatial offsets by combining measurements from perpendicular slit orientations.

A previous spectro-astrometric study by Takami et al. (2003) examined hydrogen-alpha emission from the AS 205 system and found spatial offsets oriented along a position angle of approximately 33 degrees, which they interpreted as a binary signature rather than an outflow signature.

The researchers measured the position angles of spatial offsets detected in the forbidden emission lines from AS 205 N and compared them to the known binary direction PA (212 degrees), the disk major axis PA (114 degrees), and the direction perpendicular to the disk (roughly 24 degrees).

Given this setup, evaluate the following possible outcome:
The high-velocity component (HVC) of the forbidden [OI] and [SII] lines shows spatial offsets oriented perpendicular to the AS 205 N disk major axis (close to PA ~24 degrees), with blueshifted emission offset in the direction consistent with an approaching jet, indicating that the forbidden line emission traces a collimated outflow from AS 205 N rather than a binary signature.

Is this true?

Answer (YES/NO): NO